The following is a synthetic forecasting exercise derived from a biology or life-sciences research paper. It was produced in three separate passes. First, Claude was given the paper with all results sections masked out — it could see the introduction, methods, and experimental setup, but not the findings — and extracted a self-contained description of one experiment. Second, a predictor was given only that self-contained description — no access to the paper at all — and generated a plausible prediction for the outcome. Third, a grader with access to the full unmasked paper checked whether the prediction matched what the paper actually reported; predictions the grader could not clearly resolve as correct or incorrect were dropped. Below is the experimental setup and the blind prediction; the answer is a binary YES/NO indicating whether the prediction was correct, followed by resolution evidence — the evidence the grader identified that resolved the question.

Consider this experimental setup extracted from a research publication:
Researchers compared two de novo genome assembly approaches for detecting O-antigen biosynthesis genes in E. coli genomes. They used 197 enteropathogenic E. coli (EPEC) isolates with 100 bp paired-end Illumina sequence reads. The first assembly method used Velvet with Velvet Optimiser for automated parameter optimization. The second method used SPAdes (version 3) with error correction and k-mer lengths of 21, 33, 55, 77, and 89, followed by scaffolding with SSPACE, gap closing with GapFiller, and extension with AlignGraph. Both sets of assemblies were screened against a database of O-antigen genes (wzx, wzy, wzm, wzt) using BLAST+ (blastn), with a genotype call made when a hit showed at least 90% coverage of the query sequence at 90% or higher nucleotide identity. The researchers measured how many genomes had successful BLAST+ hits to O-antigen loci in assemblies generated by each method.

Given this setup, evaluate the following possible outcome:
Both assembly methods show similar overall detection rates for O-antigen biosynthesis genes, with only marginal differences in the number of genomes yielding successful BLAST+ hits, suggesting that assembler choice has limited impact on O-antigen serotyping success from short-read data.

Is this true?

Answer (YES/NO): NO